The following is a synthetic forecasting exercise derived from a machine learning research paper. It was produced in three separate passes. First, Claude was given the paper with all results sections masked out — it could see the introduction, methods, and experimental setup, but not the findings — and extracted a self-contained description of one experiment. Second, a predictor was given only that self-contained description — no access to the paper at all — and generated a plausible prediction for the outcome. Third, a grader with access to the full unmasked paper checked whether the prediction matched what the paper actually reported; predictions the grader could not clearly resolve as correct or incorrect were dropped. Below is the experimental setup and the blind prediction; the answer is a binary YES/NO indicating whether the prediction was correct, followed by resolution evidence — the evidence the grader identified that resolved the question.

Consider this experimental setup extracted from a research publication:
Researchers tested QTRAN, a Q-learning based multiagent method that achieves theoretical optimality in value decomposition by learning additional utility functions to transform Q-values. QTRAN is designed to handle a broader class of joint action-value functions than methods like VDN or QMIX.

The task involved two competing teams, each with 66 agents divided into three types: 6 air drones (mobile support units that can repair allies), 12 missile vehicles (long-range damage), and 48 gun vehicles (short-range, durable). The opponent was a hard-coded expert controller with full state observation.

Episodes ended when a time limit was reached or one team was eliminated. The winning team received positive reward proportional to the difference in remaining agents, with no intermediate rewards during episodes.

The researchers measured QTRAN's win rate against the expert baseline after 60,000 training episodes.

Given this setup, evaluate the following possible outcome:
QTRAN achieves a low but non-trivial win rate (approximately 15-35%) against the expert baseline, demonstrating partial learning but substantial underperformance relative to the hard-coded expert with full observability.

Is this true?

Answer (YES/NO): YES